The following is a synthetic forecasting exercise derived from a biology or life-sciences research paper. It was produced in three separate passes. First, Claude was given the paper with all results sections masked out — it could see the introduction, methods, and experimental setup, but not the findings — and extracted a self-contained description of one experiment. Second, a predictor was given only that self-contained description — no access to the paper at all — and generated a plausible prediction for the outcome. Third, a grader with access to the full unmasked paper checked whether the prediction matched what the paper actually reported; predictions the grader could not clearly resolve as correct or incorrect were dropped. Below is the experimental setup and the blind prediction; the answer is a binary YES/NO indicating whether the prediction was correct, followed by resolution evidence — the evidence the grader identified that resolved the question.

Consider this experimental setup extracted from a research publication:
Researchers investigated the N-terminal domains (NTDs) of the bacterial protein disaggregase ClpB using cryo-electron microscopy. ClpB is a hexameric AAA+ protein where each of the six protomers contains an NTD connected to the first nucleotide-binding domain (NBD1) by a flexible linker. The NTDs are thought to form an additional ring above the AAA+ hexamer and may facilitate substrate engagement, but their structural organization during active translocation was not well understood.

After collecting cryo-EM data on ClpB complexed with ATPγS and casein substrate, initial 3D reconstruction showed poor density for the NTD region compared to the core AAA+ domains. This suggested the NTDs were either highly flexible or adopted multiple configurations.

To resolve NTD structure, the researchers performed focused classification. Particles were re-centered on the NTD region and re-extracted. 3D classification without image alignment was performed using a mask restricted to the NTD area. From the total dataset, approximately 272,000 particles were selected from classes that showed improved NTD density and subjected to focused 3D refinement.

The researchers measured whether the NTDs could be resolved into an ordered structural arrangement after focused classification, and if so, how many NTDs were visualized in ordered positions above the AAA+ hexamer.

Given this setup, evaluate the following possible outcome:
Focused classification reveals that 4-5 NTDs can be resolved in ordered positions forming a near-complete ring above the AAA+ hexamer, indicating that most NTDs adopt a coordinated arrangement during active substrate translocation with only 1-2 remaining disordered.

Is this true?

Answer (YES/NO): NO